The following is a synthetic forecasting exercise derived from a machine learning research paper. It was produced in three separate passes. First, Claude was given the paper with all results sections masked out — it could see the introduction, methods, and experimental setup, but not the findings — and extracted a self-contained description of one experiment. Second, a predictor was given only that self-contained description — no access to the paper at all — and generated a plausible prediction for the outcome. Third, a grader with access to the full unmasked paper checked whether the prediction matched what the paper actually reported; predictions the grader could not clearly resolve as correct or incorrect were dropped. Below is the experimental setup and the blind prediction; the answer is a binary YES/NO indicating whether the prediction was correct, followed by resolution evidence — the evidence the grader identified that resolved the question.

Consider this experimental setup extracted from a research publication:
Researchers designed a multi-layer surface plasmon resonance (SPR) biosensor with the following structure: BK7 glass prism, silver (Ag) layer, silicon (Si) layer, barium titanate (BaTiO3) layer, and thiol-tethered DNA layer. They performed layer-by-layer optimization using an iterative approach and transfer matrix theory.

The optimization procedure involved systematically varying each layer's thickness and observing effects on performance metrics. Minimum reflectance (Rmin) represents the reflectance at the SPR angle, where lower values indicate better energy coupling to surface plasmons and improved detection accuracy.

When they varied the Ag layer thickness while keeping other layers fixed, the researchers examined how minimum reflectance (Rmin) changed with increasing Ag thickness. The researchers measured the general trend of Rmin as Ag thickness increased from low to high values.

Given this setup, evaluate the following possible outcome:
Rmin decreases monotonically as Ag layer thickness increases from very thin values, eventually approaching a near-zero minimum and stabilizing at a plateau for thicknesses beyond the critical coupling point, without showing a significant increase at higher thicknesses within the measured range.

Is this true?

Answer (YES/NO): NO